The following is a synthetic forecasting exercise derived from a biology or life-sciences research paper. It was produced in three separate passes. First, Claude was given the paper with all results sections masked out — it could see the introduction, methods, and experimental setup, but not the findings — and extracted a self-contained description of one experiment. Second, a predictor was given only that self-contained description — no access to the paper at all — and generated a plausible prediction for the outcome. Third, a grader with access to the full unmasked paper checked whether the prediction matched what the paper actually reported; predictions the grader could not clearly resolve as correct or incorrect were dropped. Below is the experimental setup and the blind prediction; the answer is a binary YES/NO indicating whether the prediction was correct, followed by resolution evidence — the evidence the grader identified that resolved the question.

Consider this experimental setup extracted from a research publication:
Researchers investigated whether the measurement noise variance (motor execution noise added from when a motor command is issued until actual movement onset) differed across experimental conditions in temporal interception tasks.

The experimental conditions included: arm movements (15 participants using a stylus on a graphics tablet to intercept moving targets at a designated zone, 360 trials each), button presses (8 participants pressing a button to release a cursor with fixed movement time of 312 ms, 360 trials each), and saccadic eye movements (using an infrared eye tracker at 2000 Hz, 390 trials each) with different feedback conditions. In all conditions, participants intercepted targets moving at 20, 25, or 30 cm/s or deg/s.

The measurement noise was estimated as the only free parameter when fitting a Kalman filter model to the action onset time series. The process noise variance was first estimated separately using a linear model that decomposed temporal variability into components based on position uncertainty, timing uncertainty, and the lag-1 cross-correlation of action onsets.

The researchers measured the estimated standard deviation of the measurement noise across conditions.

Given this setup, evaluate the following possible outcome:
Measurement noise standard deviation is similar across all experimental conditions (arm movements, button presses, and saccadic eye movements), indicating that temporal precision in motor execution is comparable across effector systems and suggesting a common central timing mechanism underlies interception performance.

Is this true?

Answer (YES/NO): YES